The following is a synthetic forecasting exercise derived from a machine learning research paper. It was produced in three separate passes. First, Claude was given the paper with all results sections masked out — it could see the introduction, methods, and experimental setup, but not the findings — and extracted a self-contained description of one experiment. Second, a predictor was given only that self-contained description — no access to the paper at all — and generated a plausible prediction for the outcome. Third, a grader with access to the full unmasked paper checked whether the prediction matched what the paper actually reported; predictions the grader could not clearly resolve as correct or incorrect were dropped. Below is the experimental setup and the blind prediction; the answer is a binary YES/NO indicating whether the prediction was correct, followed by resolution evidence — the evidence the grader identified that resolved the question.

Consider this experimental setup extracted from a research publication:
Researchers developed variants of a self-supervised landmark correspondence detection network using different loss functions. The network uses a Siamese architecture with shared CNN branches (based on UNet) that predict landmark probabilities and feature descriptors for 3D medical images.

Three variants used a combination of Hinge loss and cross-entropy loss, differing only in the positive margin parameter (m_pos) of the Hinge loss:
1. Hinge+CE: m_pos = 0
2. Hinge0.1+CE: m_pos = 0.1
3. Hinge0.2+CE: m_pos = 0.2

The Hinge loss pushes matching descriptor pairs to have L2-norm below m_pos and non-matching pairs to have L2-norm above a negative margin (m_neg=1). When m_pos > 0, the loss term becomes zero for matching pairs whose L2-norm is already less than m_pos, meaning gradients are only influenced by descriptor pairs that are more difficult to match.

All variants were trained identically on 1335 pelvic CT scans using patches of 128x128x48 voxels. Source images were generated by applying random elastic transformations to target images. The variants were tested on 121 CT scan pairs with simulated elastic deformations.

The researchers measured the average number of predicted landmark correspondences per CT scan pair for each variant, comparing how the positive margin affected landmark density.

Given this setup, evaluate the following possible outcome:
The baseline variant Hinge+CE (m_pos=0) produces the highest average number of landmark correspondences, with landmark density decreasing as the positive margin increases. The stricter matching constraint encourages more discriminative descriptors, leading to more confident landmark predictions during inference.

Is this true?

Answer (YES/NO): NO